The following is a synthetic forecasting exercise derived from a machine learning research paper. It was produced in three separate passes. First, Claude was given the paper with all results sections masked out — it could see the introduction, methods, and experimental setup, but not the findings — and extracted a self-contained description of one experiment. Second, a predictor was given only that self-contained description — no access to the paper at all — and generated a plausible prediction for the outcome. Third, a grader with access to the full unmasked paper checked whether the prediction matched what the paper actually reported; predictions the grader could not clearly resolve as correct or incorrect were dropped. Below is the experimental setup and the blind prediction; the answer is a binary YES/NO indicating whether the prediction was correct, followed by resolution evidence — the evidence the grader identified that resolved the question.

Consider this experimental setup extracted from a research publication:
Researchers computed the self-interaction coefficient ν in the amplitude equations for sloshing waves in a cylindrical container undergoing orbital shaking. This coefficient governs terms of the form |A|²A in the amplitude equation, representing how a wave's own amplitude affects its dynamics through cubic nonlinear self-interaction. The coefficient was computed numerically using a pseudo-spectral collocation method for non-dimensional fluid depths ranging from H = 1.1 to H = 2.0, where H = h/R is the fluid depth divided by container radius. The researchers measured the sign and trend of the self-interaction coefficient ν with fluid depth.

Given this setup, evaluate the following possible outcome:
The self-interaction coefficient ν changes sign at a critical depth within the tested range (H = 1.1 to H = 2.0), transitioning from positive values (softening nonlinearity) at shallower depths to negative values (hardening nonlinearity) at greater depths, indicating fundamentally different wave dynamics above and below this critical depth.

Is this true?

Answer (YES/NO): NO